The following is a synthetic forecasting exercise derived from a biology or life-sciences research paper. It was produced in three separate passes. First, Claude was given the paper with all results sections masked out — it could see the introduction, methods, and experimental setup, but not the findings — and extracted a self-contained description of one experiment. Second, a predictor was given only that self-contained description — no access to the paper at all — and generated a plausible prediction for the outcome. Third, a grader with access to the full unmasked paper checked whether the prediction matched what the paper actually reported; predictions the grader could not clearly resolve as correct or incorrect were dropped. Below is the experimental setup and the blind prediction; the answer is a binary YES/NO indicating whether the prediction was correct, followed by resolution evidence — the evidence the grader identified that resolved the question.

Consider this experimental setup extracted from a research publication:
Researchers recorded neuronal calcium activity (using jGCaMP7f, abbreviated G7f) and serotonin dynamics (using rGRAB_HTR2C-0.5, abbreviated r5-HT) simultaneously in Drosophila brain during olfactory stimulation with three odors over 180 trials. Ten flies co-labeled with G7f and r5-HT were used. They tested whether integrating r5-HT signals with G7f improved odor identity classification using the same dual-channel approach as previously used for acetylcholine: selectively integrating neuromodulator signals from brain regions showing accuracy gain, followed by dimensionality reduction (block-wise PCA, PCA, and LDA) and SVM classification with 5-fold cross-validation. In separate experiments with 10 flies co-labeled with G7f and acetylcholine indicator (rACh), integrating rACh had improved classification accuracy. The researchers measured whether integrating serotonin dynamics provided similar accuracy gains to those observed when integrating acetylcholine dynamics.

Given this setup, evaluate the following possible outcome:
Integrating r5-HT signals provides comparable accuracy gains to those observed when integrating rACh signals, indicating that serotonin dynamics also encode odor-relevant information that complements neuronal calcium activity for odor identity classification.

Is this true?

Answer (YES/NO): NO